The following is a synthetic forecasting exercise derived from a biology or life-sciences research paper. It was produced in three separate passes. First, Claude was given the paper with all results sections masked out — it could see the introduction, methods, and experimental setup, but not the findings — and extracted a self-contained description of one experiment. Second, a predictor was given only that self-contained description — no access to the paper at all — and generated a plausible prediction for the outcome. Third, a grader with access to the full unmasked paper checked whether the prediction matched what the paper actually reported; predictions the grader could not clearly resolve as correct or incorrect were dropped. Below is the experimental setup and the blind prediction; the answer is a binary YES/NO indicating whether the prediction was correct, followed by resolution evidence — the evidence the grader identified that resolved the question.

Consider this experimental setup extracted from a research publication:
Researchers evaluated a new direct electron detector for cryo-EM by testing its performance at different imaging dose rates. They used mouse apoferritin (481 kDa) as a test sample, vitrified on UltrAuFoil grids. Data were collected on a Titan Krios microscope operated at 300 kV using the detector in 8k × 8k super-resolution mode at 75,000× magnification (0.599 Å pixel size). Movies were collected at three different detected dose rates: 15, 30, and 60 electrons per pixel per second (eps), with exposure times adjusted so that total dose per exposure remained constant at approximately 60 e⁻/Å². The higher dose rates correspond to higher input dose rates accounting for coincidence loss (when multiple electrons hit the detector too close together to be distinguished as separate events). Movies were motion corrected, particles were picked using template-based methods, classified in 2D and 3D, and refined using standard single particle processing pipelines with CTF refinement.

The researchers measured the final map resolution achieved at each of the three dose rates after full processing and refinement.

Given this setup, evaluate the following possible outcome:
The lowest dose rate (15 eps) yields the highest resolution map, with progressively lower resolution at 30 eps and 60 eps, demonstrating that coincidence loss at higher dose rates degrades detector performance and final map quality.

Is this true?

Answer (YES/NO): NO